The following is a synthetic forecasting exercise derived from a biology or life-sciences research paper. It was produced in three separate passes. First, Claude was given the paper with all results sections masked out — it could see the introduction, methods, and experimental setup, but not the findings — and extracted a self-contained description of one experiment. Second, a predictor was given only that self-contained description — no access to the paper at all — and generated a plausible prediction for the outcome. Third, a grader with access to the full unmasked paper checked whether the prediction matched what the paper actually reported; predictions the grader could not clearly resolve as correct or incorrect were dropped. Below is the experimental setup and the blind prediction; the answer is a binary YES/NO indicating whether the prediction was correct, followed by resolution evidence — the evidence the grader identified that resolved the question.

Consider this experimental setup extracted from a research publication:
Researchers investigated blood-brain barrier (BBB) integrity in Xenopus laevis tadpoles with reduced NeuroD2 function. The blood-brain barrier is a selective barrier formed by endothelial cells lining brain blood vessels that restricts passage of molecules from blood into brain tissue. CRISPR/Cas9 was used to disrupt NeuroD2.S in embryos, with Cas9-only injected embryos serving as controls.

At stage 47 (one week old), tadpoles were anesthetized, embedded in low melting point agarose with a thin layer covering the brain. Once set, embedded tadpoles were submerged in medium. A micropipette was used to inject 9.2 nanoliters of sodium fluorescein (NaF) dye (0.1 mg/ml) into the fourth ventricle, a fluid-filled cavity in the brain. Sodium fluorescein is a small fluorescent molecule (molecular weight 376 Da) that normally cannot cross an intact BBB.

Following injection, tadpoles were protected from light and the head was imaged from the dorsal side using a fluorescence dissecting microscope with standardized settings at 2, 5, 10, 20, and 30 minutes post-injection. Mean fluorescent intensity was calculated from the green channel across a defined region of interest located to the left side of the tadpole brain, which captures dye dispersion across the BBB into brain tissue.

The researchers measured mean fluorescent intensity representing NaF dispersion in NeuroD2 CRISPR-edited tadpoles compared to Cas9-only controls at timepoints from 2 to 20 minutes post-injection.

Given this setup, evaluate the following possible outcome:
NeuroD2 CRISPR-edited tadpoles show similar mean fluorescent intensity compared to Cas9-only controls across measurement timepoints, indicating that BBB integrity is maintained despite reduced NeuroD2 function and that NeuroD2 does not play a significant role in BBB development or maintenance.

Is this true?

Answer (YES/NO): NO